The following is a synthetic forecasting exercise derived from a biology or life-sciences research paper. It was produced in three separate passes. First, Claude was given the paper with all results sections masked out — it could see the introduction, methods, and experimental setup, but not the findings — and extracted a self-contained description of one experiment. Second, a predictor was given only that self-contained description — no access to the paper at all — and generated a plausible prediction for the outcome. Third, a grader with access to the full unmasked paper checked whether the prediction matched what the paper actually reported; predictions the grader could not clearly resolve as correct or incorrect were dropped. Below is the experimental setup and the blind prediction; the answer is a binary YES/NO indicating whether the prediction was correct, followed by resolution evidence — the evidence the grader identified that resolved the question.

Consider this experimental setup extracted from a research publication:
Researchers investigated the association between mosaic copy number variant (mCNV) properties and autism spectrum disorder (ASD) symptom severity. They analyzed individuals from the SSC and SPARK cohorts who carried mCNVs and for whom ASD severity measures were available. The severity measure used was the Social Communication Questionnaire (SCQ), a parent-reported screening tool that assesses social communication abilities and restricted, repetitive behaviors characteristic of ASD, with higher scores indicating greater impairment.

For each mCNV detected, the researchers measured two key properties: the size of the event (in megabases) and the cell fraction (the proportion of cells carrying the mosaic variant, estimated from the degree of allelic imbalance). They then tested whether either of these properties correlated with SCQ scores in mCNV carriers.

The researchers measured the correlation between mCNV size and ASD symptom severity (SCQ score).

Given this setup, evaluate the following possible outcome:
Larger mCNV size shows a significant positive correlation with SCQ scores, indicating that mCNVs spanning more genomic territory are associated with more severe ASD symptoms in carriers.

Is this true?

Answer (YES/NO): YES